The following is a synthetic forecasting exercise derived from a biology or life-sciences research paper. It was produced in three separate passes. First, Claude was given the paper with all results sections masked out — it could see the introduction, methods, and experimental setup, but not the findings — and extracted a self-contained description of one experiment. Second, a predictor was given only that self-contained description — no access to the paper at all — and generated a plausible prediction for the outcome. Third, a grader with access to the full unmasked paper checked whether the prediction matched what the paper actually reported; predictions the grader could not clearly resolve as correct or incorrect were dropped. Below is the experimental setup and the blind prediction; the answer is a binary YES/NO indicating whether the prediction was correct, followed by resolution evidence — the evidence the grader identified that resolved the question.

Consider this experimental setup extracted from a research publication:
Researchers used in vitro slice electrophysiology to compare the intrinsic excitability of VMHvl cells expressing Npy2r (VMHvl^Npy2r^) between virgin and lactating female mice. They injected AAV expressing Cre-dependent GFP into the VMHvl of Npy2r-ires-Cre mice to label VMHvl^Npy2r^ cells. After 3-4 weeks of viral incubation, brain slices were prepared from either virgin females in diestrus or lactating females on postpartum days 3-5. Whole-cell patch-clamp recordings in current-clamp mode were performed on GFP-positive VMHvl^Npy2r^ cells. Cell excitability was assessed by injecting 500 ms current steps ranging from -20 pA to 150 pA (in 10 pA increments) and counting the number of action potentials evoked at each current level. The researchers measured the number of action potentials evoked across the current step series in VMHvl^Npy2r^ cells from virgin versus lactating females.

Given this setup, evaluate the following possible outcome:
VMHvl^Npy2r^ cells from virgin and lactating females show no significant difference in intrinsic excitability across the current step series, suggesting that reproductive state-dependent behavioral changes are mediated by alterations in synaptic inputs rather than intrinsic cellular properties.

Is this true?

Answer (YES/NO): NO